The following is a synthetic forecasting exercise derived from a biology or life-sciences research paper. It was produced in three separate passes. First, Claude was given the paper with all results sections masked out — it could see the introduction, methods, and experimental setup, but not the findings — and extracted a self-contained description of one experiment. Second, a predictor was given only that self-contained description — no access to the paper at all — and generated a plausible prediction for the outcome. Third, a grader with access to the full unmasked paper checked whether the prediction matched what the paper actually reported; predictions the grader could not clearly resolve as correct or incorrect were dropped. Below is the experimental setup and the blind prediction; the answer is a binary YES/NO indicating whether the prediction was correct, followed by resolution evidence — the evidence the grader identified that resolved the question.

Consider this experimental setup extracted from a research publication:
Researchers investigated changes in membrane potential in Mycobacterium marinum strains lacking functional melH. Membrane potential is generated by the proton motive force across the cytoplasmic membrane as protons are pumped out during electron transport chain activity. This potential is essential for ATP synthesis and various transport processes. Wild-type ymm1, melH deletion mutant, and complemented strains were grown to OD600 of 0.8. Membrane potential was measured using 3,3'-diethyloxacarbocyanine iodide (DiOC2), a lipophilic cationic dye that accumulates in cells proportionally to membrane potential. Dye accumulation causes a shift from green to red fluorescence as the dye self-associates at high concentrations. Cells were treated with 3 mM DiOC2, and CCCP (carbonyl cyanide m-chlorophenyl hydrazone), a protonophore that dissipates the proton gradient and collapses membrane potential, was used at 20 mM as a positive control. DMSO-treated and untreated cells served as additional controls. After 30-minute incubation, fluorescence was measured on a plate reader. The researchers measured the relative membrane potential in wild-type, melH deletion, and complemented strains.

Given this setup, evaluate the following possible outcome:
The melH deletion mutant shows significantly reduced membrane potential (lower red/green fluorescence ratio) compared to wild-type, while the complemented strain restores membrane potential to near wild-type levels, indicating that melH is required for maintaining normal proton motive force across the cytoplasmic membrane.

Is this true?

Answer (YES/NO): NO